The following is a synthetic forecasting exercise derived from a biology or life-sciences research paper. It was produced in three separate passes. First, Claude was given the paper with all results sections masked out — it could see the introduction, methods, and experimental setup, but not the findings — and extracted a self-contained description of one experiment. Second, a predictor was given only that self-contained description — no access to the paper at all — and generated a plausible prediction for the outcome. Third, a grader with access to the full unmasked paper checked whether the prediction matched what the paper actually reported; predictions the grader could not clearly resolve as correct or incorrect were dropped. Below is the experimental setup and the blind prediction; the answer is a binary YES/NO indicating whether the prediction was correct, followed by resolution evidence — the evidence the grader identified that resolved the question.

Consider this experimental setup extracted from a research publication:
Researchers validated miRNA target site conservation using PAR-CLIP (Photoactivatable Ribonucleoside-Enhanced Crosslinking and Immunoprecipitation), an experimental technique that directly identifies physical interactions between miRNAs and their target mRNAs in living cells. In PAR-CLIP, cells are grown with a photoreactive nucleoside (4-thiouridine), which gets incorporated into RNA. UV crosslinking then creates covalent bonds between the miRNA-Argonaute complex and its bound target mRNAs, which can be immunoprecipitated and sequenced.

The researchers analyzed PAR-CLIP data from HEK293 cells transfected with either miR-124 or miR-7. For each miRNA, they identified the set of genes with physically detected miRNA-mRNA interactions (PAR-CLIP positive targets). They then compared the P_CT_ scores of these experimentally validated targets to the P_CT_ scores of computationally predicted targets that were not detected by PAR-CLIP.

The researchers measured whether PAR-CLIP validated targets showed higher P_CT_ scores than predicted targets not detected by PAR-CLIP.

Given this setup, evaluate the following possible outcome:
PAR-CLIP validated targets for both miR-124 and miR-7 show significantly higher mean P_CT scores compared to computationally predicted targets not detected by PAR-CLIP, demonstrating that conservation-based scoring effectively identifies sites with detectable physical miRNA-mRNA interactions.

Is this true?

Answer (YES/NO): NO